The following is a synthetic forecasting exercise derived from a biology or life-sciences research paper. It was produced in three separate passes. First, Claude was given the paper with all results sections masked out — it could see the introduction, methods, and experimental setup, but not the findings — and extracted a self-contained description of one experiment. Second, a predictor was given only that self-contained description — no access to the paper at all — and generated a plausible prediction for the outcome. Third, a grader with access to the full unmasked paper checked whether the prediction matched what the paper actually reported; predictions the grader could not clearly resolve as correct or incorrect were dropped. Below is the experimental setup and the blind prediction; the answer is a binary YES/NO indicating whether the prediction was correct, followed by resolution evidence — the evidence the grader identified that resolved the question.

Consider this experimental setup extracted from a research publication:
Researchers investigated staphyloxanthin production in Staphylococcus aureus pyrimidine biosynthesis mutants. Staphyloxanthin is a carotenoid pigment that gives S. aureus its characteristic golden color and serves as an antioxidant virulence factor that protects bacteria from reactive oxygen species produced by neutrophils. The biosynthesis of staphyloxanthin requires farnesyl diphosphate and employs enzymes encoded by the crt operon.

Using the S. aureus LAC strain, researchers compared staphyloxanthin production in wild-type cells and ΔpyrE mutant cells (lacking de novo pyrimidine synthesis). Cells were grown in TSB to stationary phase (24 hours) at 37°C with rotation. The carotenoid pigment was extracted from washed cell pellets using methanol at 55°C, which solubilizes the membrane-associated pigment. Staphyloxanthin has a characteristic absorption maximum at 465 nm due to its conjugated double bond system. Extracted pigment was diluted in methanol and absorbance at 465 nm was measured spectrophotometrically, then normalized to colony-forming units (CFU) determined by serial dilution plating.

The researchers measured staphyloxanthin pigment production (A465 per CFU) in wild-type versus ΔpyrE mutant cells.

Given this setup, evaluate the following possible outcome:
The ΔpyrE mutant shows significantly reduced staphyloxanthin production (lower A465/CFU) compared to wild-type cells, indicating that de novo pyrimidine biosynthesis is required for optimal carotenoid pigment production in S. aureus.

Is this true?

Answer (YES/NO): NO